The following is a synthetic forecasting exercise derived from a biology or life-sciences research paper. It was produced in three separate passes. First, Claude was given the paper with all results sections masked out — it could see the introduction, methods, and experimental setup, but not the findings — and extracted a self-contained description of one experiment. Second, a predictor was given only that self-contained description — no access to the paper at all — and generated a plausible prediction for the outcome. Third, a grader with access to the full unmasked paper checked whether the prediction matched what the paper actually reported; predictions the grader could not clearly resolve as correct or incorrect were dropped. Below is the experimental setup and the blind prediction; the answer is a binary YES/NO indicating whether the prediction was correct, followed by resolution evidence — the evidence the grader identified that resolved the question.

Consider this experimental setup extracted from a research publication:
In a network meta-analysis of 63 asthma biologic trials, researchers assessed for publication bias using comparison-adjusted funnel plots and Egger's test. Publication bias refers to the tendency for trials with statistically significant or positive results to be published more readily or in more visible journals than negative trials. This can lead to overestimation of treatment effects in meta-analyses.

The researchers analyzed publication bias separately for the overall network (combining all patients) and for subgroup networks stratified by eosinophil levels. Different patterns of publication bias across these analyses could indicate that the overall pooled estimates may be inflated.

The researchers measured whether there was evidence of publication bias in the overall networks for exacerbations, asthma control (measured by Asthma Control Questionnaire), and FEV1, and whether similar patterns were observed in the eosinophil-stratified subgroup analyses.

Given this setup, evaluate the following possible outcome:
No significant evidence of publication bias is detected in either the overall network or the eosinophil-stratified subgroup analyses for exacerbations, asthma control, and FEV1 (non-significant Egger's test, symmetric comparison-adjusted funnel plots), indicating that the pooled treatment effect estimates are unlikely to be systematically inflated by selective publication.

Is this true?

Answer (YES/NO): NO